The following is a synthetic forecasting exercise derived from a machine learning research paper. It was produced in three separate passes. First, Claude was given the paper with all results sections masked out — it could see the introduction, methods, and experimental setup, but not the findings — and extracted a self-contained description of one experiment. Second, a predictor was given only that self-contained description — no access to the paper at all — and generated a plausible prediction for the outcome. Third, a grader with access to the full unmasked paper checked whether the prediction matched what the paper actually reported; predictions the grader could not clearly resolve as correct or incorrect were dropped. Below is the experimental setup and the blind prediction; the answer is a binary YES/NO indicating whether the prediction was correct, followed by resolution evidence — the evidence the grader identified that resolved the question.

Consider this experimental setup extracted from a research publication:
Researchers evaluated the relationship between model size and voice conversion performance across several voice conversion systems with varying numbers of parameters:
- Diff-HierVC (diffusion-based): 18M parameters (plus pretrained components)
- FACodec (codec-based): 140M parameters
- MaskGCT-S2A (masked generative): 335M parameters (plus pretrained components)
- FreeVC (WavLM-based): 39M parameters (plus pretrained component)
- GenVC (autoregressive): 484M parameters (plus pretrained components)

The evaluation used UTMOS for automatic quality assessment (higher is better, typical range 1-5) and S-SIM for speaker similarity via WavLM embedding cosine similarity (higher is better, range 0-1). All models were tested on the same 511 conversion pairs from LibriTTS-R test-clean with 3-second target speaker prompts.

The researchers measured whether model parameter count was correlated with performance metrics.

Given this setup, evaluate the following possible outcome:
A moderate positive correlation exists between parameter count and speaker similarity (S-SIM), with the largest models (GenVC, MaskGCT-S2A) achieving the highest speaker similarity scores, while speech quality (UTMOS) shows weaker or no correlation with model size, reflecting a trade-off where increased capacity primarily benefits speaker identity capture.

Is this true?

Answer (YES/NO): NO